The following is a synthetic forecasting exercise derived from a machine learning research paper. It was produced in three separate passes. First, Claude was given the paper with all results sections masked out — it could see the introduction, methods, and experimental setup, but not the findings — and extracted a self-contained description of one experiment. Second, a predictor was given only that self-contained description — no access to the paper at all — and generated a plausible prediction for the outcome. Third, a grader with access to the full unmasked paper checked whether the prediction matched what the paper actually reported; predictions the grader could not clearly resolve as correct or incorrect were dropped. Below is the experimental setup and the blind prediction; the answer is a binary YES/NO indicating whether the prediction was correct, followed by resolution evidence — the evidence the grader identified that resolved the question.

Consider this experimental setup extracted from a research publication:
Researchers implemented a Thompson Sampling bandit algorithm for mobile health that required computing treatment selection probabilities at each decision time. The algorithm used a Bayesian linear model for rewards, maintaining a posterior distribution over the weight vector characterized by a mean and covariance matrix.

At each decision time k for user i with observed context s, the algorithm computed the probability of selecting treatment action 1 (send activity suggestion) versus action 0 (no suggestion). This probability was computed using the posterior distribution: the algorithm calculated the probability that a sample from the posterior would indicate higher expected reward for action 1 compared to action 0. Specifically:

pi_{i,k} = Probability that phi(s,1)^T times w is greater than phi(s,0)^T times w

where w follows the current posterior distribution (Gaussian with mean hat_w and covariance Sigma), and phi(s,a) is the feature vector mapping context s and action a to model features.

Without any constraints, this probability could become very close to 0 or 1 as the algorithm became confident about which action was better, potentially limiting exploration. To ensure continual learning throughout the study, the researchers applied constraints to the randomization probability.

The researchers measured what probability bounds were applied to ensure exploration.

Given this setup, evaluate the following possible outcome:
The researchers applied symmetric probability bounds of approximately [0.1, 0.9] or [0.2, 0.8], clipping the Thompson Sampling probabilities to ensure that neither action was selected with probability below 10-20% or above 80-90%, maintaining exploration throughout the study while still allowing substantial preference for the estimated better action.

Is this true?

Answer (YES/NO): NO